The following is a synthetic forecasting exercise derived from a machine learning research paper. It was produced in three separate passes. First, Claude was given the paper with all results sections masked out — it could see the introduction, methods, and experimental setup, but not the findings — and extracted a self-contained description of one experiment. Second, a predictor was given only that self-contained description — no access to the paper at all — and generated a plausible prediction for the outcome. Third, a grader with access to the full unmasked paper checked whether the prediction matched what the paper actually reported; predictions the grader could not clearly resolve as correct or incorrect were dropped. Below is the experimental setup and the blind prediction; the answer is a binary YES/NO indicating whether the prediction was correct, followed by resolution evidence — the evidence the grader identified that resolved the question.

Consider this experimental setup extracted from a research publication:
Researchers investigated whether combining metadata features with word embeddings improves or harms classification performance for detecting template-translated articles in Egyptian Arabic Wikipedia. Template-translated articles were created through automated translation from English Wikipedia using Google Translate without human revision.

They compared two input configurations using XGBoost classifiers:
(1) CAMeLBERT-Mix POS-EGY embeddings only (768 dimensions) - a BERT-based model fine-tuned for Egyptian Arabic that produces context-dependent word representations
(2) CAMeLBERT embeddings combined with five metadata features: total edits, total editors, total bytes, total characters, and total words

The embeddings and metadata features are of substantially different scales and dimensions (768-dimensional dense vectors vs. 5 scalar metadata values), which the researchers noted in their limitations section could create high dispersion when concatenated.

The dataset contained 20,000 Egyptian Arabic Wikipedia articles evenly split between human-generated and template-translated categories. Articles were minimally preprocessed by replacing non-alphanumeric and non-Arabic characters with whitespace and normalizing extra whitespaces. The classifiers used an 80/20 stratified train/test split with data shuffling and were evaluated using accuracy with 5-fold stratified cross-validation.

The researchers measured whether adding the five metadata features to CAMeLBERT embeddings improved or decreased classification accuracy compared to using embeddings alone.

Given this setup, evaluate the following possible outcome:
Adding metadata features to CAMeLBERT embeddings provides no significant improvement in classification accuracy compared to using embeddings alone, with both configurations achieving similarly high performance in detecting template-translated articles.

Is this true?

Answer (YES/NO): NO